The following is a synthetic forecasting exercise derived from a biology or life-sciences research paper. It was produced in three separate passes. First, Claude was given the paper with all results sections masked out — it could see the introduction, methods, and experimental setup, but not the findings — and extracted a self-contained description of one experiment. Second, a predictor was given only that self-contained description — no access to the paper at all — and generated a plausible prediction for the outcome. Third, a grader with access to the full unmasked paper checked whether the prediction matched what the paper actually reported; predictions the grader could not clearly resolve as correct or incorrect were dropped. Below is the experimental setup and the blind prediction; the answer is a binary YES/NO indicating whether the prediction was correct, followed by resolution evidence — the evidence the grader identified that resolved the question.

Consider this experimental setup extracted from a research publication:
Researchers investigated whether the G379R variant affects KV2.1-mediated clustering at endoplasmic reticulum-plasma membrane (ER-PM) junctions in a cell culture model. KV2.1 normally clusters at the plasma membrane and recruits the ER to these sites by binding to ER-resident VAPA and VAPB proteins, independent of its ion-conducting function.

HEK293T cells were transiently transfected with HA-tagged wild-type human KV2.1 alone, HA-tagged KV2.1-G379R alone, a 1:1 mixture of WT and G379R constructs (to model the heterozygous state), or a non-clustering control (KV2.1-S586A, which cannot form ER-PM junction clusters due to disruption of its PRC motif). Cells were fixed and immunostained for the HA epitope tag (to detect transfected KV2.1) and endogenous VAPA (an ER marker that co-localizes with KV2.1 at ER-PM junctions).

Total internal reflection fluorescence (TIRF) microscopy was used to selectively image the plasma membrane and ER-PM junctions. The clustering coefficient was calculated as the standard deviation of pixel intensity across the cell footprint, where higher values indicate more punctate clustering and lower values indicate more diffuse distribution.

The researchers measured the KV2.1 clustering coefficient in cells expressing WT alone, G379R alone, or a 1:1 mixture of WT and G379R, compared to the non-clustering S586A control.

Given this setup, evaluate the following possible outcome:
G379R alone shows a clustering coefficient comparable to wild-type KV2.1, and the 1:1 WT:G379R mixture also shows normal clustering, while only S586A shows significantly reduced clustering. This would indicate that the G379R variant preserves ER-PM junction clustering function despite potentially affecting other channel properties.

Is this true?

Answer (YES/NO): NO